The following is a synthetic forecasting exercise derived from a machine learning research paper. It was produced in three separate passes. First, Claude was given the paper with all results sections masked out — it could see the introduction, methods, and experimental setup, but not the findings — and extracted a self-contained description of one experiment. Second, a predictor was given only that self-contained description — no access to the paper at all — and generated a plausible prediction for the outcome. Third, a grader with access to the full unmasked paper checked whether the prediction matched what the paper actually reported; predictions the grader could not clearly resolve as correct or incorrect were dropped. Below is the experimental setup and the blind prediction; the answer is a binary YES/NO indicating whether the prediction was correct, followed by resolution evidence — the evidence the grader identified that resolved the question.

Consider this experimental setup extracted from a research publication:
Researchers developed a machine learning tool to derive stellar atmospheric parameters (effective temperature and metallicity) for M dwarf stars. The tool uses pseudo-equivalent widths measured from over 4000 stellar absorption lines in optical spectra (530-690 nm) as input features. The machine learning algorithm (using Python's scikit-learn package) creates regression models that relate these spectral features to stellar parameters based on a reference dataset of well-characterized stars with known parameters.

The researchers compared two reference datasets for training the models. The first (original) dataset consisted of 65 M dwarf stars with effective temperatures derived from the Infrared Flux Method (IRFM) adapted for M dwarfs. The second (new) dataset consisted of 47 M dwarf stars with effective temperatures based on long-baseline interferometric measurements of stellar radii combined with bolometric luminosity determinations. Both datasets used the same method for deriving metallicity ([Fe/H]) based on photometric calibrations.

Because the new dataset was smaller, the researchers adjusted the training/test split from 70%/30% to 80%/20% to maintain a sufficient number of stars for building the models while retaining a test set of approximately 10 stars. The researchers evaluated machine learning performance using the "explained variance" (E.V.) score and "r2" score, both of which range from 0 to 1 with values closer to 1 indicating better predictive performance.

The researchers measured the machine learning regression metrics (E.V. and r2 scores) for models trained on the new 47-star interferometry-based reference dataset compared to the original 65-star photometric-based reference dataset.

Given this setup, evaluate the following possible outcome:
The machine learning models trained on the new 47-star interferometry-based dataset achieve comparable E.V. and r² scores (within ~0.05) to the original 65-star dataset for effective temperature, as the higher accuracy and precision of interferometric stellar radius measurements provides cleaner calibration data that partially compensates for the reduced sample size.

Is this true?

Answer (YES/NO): NO